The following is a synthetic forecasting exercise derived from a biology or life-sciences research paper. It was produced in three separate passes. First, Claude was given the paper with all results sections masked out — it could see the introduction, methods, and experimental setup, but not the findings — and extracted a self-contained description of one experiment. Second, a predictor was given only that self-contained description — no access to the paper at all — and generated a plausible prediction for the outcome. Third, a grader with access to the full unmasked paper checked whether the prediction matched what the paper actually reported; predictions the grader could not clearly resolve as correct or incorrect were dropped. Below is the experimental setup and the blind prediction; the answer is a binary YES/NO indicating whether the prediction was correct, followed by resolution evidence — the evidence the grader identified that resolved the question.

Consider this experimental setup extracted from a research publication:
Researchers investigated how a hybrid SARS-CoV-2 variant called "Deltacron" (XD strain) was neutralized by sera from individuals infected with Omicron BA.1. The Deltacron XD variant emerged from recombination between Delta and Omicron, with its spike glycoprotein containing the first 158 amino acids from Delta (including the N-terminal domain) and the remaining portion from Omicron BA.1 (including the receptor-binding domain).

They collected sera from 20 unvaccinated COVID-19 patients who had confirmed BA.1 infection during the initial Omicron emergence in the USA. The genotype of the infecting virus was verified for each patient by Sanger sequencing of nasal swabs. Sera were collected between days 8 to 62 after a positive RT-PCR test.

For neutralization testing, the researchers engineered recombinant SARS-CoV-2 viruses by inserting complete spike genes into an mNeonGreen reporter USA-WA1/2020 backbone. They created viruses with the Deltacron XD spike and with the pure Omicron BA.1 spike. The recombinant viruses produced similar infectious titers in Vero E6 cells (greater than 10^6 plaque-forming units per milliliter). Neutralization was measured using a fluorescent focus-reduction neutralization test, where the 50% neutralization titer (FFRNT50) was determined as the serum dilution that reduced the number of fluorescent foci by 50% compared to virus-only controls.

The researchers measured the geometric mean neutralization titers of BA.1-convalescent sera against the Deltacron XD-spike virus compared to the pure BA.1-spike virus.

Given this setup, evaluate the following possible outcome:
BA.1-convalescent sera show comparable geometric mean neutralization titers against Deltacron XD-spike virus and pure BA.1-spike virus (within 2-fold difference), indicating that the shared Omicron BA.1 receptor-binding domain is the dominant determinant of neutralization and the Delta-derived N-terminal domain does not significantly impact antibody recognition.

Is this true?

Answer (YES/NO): YES